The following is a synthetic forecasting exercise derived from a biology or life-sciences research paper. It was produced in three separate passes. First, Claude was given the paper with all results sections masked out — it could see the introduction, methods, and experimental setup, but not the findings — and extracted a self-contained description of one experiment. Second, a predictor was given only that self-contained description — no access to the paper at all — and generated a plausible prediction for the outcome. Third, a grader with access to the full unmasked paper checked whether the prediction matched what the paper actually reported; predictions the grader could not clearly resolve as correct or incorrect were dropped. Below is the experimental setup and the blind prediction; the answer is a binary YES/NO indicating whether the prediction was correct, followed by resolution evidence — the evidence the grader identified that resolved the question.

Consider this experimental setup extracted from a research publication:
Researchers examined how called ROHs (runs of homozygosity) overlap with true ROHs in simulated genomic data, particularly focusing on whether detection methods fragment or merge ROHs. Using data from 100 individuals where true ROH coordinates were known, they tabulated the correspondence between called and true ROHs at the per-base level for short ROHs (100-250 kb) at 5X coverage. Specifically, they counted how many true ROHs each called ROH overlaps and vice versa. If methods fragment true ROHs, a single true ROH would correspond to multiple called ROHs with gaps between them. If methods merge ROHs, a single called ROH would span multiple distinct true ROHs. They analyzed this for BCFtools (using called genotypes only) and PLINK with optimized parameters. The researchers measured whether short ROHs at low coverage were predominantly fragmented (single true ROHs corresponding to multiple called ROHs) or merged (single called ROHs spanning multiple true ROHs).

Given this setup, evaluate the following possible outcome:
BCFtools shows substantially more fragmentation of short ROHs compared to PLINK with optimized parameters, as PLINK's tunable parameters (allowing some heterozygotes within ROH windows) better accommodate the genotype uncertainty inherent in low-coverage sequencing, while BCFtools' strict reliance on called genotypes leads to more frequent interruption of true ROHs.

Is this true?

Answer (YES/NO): NO